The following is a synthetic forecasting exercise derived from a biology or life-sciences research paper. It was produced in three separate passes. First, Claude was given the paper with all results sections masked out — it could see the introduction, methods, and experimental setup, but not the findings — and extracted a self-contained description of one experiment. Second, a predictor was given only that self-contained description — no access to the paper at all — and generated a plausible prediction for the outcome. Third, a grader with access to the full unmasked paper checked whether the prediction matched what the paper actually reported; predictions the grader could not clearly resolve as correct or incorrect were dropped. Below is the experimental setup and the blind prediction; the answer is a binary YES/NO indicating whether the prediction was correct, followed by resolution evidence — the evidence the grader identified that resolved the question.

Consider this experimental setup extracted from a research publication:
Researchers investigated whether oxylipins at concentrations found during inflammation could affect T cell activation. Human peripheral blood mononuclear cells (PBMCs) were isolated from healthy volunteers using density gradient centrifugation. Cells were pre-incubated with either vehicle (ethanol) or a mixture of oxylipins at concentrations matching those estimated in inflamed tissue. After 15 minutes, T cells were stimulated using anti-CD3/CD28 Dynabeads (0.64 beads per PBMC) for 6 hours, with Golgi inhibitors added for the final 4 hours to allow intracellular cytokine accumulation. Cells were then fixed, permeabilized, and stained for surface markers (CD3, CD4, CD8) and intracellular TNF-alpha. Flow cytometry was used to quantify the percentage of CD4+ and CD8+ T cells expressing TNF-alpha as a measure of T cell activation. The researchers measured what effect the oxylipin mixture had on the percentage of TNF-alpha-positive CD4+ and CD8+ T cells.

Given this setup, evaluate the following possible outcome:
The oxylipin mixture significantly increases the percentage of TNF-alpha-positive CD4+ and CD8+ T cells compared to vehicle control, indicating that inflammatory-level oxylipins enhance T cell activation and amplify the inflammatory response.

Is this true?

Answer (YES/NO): NO